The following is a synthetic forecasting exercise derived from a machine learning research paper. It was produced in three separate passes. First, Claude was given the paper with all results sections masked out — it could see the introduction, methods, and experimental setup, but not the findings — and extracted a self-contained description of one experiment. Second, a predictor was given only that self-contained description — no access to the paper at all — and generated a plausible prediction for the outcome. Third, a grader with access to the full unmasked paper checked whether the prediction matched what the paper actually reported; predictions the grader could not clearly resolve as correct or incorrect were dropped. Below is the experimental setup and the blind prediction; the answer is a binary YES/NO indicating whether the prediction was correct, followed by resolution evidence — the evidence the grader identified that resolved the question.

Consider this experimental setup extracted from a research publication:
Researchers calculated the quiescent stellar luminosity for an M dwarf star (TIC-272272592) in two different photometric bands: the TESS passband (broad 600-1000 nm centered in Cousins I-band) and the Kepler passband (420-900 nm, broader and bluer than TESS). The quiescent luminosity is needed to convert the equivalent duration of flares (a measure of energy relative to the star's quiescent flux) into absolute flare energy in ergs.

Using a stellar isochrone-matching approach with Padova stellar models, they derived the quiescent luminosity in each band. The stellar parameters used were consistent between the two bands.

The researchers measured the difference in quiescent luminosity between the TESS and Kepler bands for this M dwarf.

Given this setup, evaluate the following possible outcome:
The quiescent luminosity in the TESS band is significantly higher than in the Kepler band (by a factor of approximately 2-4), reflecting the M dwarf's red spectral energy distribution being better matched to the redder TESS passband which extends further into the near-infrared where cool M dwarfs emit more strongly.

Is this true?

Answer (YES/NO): YES